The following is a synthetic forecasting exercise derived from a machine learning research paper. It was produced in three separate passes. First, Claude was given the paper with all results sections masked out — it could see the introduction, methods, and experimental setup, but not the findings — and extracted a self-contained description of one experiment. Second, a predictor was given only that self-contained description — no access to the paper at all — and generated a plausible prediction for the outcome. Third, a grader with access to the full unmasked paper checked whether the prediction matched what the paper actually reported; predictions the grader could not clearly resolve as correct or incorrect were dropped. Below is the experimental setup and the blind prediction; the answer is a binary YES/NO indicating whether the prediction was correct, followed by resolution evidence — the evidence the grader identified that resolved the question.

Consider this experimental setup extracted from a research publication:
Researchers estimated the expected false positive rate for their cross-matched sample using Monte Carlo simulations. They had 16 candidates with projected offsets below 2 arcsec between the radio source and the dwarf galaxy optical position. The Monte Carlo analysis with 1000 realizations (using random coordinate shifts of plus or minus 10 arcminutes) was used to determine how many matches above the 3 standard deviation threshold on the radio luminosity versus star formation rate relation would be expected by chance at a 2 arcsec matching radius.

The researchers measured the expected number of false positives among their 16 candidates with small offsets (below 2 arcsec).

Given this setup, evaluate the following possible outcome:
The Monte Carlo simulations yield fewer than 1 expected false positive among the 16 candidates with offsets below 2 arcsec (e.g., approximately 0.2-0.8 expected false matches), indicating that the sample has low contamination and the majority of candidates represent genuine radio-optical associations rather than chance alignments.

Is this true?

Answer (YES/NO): NO